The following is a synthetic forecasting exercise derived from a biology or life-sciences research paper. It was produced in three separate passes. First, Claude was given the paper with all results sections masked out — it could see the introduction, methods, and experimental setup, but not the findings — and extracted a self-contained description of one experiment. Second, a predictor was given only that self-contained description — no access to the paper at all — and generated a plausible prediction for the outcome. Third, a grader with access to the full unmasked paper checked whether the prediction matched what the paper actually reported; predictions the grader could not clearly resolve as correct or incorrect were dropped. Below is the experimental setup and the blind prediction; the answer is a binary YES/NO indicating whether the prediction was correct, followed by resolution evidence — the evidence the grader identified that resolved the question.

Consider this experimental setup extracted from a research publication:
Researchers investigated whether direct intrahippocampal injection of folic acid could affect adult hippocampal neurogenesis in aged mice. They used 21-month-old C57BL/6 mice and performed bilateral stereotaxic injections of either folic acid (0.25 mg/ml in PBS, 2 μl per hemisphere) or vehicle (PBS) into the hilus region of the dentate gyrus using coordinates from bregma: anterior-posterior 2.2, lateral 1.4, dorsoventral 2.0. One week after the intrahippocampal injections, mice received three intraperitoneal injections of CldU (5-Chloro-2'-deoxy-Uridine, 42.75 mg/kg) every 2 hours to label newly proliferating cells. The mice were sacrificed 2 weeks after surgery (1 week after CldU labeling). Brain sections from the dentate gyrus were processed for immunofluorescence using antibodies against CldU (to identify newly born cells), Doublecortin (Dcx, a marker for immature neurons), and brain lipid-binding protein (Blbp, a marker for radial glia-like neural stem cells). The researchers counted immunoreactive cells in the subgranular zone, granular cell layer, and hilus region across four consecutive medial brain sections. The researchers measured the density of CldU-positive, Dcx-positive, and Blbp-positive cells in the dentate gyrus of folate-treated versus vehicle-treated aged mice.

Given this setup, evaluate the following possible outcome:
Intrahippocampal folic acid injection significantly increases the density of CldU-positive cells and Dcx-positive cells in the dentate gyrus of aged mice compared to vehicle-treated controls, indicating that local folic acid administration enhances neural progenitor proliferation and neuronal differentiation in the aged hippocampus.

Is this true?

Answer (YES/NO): NO